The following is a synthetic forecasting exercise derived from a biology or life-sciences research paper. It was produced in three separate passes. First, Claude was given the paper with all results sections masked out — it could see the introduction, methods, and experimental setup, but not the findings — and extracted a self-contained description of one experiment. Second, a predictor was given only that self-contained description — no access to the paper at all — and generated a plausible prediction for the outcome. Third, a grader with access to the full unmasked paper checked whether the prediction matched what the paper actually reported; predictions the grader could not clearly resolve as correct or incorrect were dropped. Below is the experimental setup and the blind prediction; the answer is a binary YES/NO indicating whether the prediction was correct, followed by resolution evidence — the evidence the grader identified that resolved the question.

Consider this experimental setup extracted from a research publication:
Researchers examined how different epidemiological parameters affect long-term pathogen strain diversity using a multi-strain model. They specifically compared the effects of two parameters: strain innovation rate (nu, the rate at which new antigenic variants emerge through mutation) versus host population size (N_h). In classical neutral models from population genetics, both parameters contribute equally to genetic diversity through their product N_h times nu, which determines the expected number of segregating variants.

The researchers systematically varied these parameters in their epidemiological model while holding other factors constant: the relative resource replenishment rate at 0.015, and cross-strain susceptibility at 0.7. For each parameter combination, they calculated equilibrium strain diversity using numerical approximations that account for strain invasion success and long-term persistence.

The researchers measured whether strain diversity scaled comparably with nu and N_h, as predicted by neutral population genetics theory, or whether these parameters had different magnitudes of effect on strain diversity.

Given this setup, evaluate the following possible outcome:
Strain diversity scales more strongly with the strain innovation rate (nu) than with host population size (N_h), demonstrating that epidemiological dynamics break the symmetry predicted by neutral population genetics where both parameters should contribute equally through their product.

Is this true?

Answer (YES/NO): NO